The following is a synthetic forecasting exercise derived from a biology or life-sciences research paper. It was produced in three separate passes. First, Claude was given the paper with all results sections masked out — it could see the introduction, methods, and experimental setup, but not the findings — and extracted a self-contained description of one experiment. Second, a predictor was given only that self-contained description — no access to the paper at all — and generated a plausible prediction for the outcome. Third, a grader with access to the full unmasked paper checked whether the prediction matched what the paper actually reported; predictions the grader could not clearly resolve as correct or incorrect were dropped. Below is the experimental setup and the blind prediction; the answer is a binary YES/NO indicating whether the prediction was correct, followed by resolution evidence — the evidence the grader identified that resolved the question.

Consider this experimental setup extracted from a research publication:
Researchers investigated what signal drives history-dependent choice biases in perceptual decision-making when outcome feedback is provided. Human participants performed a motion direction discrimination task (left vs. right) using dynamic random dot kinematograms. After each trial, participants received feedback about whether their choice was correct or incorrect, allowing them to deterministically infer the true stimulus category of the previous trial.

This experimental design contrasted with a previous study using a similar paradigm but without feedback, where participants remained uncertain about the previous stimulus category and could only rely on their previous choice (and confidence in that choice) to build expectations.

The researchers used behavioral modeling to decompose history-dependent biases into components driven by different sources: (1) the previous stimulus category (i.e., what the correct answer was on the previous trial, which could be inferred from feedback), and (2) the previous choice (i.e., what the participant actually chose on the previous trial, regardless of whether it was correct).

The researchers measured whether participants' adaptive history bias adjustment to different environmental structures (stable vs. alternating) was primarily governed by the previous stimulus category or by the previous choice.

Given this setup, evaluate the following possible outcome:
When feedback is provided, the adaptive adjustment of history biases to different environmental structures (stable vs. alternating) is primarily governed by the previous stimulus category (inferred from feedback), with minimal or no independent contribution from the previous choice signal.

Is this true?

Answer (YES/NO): YES